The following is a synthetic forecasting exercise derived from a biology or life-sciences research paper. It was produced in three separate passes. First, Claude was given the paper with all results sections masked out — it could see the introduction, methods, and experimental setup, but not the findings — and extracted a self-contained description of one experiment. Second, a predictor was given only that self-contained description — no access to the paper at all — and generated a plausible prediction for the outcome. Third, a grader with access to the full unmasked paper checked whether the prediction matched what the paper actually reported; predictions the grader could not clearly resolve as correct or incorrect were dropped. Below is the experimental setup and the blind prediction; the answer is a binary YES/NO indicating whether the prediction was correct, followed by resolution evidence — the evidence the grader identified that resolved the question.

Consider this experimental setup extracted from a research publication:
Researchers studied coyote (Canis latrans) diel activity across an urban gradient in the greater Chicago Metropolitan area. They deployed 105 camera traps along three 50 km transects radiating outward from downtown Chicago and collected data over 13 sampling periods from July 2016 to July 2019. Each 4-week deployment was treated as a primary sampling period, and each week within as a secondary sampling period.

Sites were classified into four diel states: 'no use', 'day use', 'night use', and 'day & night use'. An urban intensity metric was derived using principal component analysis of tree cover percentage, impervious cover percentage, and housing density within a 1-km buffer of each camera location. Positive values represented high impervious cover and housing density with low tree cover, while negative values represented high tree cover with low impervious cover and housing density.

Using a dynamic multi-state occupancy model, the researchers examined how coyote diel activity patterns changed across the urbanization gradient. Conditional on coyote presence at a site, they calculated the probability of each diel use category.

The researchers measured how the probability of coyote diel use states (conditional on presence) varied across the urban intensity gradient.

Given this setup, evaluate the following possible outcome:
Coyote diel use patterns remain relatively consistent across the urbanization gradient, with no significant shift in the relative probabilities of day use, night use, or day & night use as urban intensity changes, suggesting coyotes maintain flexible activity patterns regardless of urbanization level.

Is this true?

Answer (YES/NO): NO